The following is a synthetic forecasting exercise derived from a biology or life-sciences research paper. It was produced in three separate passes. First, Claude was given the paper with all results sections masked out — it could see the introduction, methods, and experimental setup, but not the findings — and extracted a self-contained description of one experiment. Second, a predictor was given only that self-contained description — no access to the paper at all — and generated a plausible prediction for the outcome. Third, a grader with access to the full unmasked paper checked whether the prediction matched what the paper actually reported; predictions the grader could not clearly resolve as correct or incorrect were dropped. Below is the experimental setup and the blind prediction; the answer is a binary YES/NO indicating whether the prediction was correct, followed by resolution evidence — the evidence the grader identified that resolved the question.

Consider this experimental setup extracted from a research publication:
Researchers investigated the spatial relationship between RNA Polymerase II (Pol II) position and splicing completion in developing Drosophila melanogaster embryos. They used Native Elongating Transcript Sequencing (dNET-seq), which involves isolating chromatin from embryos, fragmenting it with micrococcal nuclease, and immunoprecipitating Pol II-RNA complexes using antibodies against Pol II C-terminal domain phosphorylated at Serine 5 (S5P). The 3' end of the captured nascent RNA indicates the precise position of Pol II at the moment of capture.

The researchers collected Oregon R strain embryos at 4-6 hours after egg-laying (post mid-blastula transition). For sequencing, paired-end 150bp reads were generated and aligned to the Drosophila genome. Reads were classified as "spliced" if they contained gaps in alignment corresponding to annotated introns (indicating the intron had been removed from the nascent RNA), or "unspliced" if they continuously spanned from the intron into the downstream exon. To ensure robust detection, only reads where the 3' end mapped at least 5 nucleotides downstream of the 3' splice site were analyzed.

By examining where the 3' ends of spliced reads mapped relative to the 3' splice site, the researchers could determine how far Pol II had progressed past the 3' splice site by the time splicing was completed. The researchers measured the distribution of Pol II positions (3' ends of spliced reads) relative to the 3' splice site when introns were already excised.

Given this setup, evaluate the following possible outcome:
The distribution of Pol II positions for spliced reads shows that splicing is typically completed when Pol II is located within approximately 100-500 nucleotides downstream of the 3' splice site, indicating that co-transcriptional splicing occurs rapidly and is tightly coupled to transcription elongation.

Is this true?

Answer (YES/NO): NO